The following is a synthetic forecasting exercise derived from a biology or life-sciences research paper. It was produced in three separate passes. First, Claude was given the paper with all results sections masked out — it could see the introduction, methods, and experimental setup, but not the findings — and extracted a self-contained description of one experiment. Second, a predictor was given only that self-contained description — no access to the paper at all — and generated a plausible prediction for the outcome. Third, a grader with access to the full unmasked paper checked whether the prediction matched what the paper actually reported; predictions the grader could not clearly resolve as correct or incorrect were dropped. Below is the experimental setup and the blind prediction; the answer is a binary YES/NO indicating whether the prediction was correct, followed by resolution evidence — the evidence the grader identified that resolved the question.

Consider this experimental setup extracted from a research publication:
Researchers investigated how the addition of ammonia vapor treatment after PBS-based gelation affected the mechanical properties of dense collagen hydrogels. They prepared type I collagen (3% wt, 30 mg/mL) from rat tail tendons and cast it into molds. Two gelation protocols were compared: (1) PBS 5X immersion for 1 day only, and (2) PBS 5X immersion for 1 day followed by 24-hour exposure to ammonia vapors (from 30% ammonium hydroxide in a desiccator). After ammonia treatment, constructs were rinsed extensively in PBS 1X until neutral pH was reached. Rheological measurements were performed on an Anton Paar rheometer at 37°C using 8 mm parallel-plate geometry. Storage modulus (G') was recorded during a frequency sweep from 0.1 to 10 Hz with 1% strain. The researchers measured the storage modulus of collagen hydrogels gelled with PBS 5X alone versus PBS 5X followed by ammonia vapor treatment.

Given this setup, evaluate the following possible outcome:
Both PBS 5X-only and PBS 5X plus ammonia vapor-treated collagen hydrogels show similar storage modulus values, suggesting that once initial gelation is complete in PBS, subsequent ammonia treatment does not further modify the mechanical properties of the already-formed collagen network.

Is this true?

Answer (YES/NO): NO